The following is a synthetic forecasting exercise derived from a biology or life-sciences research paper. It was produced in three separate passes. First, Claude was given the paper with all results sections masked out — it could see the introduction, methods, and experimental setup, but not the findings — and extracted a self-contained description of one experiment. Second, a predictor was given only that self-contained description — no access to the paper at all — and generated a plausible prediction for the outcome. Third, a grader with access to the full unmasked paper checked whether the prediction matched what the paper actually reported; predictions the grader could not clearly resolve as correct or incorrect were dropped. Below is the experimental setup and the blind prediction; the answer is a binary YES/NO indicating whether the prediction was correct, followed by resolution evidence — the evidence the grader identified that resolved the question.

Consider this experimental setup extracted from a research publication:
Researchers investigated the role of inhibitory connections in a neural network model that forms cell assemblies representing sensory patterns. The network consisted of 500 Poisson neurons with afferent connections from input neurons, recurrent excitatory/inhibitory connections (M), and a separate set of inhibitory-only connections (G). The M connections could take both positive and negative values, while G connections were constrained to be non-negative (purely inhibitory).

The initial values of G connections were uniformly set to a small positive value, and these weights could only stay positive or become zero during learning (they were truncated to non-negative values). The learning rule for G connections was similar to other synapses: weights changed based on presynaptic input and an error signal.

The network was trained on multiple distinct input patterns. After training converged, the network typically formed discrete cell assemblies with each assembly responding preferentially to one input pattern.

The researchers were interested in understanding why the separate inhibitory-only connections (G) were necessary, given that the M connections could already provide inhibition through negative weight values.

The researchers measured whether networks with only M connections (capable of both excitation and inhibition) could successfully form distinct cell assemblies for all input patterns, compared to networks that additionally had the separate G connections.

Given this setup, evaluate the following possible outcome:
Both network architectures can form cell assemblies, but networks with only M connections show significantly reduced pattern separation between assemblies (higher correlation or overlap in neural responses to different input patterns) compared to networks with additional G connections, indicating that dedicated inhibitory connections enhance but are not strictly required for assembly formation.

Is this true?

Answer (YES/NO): NO